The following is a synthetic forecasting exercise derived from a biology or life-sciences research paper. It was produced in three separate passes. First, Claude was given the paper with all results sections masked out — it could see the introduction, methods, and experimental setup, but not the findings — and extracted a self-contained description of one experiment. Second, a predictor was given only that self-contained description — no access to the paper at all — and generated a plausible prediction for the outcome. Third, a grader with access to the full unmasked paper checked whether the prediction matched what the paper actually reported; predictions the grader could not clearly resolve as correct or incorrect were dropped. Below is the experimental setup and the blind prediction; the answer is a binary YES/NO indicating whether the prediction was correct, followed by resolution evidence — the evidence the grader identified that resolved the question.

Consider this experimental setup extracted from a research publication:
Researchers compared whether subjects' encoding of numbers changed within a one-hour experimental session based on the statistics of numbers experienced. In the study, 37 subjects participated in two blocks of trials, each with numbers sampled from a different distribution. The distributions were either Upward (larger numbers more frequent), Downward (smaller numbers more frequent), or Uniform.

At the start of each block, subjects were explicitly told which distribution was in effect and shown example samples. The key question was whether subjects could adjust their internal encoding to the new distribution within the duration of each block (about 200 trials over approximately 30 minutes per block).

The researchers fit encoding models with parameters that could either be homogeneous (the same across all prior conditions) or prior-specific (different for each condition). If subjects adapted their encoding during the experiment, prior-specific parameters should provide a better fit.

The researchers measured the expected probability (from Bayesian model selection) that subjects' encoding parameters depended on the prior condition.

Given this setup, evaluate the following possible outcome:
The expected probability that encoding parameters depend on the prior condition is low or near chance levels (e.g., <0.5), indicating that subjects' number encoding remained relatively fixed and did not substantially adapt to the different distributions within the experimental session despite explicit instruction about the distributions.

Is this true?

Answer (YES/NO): NO